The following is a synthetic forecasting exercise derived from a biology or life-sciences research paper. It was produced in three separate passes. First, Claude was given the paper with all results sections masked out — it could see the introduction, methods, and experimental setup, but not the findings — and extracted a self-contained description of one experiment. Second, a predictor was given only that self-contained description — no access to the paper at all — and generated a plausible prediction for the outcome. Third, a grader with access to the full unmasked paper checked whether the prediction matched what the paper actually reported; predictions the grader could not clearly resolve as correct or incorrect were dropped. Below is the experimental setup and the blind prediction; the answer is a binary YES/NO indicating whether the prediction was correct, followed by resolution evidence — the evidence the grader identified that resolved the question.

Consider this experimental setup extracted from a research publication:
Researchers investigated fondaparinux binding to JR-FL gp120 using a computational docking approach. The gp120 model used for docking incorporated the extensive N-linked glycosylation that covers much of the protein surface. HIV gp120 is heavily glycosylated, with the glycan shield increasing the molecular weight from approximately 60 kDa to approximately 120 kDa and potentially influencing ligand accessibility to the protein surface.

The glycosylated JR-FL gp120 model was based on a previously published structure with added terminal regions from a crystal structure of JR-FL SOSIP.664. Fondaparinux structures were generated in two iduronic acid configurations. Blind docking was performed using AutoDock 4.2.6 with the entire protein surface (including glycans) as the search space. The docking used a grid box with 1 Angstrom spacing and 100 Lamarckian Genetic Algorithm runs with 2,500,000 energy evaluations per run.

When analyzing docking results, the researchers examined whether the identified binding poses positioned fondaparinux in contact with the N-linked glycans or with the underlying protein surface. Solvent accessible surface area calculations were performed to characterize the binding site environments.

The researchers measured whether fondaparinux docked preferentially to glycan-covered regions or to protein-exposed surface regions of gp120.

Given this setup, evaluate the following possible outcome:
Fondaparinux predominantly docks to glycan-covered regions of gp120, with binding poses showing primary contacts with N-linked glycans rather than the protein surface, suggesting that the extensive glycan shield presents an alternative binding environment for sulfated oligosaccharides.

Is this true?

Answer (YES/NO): NO